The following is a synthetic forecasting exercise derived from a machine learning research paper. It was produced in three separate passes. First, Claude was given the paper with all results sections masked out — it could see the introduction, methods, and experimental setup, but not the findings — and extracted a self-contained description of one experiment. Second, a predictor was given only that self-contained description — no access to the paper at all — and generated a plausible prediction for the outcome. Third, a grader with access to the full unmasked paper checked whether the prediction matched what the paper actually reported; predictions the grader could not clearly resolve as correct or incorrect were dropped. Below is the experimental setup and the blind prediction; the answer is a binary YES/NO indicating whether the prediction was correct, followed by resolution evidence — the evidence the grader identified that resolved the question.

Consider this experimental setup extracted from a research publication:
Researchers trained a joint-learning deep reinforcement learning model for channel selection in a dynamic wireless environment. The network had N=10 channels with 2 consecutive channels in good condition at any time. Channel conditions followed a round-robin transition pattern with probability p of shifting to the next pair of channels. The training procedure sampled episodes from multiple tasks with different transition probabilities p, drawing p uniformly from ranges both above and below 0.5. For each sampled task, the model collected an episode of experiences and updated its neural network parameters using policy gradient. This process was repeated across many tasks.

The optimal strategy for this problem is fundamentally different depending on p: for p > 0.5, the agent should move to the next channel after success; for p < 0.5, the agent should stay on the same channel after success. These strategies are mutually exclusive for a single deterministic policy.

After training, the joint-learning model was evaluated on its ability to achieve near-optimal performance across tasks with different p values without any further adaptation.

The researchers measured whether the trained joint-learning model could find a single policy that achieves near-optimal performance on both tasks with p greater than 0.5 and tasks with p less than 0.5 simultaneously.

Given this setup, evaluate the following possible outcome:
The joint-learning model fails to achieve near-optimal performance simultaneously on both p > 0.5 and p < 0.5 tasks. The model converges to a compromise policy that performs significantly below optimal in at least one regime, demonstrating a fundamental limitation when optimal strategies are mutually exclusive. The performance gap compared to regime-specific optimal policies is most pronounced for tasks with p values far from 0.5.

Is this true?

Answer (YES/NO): YES